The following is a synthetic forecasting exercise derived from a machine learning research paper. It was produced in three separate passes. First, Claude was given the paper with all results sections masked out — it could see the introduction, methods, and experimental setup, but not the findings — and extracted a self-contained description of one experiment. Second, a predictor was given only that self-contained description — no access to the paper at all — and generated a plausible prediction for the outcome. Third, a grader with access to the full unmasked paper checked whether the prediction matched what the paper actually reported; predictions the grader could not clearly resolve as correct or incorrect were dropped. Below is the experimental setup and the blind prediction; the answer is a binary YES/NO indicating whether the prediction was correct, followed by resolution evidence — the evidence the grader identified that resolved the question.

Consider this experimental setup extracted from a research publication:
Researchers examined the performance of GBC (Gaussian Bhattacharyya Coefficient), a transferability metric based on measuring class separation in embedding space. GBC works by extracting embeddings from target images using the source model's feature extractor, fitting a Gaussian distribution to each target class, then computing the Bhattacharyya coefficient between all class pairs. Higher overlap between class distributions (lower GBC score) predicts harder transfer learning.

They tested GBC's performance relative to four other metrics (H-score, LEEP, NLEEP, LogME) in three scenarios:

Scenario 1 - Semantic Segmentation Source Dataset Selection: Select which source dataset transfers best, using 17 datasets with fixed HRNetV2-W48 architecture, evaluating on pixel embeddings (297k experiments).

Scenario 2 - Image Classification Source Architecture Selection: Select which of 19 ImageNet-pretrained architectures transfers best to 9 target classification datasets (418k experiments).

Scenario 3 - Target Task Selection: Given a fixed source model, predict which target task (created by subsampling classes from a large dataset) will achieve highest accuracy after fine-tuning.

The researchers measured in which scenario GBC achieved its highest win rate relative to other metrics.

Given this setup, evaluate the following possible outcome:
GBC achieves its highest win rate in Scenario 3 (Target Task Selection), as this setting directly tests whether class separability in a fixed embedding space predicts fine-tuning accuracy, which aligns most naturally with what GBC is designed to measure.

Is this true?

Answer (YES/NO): YES